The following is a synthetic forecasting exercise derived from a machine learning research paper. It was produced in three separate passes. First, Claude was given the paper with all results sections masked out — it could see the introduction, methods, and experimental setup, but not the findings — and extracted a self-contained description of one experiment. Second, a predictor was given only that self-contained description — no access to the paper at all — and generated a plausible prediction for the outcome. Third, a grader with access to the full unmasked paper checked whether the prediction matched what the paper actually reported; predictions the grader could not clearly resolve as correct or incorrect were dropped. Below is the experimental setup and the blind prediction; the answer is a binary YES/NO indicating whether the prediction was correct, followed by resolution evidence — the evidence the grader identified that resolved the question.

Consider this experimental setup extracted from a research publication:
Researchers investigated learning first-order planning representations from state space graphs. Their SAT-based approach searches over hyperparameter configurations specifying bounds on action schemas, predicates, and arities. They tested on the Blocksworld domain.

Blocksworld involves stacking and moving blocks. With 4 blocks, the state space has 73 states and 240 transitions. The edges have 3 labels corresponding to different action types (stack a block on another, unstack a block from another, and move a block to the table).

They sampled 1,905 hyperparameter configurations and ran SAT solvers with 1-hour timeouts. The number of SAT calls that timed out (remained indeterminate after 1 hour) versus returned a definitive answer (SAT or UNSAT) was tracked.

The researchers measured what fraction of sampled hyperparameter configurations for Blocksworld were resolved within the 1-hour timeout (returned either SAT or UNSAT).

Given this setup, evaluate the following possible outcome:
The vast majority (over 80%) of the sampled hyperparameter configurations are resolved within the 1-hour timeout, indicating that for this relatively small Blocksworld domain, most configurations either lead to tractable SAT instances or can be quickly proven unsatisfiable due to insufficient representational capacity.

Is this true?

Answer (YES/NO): YES